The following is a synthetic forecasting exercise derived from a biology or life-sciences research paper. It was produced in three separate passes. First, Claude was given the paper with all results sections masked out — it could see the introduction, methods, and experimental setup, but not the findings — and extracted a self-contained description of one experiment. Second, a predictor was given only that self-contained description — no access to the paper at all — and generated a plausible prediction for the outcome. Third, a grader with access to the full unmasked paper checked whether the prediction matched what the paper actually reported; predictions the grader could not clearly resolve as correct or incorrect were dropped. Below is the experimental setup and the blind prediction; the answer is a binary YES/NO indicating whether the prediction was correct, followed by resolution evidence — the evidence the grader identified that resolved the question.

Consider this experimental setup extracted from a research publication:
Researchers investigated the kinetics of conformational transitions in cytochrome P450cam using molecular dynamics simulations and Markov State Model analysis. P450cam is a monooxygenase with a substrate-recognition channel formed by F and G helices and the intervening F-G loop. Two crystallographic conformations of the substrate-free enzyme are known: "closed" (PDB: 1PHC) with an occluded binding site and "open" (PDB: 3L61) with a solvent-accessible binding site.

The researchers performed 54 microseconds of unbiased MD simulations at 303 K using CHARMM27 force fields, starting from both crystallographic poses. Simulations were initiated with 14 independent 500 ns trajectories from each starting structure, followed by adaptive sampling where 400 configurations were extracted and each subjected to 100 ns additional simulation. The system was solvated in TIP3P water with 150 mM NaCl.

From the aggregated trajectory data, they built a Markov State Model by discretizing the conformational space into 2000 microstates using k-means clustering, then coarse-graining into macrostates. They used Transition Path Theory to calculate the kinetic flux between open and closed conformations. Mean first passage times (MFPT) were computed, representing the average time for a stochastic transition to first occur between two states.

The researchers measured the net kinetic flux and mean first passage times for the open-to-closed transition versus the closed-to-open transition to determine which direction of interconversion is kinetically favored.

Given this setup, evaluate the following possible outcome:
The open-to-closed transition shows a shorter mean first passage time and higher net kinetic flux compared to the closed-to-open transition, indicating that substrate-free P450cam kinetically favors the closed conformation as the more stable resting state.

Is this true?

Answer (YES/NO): YES